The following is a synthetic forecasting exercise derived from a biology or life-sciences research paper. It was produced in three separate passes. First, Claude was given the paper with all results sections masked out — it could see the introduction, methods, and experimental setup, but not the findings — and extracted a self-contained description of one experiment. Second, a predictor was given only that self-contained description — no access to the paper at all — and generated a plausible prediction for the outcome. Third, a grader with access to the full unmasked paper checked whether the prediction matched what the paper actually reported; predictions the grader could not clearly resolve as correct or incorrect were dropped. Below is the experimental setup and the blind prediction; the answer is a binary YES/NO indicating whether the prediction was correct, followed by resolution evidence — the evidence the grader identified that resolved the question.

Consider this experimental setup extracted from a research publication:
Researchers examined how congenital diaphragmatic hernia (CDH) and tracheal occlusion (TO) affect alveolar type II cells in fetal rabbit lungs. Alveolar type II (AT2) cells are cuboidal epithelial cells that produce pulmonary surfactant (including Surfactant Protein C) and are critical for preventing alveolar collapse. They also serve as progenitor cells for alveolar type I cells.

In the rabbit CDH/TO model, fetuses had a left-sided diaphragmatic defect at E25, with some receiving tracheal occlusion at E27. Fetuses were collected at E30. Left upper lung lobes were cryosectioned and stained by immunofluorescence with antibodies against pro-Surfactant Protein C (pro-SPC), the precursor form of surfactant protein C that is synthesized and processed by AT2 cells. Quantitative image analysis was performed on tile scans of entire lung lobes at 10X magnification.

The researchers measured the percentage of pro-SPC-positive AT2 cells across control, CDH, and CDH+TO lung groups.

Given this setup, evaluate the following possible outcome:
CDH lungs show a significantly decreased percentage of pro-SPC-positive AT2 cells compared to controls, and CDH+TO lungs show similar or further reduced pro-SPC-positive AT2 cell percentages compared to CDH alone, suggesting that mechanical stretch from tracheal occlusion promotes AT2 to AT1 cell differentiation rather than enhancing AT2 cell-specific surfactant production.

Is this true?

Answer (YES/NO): NO